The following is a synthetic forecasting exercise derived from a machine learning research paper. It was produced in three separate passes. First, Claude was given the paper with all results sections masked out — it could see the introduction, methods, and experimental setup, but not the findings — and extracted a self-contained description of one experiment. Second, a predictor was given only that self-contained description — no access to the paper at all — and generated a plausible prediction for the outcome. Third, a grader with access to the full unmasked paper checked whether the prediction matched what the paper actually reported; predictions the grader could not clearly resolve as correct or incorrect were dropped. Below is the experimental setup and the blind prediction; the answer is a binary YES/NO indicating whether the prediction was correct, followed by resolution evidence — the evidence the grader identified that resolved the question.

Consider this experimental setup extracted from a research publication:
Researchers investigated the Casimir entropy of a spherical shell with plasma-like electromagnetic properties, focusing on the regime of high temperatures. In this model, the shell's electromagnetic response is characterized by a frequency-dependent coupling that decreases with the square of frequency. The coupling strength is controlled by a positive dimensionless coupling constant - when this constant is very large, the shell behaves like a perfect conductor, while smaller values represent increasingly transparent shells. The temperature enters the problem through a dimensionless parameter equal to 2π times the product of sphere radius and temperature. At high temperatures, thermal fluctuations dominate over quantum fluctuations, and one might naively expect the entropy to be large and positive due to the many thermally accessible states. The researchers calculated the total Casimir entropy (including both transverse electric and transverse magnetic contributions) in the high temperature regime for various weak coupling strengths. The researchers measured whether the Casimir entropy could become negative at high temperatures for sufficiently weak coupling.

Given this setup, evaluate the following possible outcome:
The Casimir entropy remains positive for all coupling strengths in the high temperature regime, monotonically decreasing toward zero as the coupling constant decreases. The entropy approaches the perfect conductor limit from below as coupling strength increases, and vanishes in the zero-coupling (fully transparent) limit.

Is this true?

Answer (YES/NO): NO